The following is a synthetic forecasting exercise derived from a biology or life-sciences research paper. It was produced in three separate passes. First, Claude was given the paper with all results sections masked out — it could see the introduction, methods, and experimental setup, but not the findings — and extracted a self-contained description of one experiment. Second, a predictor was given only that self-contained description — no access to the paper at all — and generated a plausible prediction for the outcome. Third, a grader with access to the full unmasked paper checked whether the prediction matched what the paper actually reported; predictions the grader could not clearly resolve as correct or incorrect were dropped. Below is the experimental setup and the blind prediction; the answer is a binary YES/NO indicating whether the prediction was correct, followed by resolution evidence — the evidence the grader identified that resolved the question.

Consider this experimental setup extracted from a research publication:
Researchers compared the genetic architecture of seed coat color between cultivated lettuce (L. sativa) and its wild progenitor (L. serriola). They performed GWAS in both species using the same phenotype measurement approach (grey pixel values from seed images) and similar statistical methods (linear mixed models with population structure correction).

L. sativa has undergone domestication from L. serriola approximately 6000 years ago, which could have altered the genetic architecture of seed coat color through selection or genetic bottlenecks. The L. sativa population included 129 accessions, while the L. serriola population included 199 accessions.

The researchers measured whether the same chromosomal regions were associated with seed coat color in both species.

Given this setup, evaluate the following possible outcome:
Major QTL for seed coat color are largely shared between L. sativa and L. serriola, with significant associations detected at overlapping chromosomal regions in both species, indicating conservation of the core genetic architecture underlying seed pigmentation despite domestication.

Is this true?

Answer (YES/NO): NO